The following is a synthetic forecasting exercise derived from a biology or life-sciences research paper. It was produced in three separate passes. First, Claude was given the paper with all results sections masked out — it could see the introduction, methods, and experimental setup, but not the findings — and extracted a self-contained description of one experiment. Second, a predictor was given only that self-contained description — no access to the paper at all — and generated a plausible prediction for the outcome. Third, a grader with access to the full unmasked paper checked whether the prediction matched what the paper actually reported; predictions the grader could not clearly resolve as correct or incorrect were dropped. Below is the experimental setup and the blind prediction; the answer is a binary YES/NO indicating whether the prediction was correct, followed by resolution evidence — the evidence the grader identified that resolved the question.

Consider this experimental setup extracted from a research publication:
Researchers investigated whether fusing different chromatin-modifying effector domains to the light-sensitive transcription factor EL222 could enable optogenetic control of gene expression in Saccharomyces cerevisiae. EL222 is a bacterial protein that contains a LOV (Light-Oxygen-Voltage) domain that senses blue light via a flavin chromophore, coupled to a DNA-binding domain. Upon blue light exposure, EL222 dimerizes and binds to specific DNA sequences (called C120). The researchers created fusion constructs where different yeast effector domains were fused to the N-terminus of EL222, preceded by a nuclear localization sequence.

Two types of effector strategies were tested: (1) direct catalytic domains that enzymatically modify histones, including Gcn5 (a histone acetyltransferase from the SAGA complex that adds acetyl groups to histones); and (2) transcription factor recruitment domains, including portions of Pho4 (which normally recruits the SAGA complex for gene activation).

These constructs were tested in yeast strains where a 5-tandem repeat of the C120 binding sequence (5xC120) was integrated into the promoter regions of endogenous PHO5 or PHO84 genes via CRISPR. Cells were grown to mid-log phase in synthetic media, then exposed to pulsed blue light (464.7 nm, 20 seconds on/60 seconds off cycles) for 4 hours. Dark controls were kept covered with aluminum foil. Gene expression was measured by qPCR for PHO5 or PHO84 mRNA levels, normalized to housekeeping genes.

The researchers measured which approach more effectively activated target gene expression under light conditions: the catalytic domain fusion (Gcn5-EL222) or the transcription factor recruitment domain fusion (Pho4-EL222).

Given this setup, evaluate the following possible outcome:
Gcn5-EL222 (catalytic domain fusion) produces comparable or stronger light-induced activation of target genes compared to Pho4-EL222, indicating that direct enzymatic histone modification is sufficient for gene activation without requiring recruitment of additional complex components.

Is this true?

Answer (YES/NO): NO